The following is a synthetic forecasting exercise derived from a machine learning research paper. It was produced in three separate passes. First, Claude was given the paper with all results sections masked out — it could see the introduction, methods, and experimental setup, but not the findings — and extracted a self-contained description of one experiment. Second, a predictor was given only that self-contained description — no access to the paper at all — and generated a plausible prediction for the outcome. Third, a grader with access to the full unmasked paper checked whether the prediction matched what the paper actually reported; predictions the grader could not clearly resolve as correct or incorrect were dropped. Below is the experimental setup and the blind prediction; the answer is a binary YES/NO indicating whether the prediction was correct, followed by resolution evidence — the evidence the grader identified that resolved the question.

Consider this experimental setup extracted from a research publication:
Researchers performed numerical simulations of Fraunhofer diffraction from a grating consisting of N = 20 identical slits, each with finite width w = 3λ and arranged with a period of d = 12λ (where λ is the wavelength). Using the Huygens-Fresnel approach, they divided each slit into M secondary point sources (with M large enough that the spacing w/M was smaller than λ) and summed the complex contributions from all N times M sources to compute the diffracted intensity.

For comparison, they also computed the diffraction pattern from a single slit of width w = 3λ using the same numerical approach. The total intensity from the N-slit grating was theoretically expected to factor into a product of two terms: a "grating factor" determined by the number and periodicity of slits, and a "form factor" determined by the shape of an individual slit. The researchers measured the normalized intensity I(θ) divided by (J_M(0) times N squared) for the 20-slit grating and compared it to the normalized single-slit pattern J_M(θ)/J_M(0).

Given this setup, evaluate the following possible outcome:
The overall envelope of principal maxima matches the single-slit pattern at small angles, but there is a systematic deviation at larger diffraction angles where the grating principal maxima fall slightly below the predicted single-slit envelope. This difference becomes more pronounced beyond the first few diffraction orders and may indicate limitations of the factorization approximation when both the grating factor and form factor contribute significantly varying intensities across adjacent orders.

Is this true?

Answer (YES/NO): NO